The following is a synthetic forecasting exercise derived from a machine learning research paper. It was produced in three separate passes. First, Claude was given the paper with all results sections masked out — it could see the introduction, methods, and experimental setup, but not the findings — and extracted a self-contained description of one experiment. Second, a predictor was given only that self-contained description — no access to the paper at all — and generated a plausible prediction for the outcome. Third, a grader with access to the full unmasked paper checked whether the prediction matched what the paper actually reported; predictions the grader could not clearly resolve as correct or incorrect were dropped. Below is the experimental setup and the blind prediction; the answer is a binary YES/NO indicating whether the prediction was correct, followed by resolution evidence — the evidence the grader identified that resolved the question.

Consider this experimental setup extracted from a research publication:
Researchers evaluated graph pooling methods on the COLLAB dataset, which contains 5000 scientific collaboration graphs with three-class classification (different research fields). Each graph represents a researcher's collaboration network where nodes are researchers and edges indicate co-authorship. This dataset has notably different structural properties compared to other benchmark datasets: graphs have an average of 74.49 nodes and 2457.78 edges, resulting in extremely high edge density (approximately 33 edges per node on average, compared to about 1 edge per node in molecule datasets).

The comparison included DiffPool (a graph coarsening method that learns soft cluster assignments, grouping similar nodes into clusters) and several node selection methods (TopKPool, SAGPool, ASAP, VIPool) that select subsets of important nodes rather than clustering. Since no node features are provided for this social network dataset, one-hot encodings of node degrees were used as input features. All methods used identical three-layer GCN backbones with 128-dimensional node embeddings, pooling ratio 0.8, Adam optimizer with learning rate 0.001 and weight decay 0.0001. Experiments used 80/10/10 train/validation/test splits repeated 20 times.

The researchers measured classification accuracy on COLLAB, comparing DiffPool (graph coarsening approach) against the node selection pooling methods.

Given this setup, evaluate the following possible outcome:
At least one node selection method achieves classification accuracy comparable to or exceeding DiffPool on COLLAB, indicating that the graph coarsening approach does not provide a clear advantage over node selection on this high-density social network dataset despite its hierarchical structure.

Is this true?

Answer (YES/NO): YES